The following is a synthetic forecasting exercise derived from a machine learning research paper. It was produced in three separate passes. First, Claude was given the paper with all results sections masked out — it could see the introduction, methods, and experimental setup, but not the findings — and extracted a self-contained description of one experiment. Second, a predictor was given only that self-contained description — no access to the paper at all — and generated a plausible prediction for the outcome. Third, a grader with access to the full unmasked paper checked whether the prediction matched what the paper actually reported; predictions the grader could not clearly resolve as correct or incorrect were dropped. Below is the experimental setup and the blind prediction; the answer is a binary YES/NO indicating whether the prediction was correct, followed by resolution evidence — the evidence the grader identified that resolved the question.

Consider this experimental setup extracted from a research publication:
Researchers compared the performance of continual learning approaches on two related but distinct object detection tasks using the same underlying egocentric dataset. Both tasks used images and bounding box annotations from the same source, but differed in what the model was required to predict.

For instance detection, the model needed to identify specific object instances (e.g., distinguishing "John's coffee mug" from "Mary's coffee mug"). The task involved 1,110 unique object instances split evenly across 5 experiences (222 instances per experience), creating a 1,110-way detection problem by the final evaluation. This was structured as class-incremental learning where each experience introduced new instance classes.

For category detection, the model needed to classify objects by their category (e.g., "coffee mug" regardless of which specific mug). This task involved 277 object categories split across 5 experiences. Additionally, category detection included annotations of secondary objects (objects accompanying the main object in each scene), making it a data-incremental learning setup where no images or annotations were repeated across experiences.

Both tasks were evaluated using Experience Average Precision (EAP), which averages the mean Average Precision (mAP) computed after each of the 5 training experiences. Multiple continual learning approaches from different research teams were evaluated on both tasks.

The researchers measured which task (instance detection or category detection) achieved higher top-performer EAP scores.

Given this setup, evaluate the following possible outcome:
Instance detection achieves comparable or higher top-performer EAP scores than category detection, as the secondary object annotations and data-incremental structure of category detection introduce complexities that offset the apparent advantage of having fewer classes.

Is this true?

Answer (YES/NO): YES